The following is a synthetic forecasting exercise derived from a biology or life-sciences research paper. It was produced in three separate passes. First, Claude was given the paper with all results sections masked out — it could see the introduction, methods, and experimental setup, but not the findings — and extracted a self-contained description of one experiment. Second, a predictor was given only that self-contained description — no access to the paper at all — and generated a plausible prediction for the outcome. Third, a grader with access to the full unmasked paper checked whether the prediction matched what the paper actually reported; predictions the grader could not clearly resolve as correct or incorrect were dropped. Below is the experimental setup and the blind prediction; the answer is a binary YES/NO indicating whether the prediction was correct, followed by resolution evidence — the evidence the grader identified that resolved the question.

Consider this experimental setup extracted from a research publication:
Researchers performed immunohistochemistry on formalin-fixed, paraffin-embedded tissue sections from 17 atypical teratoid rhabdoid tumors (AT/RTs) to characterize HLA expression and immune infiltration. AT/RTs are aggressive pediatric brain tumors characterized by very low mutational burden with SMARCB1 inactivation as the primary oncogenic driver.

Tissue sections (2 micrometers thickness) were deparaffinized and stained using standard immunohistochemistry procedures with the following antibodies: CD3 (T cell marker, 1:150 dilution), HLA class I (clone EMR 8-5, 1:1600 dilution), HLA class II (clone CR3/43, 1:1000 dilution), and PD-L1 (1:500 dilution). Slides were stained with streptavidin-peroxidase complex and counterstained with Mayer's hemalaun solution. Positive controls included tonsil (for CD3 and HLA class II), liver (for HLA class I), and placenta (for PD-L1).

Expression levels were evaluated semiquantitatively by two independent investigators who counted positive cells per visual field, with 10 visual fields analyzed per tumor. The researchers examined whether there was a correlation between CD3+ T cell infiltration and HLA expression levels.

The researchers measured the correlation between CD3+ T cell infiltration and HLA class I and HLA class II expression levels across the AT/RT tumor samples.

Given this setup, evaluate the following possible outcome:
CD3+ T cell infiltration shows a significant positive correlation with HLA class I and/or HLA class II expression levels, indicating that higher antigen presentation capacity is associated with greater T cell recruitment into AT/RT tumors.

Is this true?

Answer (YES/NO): NO